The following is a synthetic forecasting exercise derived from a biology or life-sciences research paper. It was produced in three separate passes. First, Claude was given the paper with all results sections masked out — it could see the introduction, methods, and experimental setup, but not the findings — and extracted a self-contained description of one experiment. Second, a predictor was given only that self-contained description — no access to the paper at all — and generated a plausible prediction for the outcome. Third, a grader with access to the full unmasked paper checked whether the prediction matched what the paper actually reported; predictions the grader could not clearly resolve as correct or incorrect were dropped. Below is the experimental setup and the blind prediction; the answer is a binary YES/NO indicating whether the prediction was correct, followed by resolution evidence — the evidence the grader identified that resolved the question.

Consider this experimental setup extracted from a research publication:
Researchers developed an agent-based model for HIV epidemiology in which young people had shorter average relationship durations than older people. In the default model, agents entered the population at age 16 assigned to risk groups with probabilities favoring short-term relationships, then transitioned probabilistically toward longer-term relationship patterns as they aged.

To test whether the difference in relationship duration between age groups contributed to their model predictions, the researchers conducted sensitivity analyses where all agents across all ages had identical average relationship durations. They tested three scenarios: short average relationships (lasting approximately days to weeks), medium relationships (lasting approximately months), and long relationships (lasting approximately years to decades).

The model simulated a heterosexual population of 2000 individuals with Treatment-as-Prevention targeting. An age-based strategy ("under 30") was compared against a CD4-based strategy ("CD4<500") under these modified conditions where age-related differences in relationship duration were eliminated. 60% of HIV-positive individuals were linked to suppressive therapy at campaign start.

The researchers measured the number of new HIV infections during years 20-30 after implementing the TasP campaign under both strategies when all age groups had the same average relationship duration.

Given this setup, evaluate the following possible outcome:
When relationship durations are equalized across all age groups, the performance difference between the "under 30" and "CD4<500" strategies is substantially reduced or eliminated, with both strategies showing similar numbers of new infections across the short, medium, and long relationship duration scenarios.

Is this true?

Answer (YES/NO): NO